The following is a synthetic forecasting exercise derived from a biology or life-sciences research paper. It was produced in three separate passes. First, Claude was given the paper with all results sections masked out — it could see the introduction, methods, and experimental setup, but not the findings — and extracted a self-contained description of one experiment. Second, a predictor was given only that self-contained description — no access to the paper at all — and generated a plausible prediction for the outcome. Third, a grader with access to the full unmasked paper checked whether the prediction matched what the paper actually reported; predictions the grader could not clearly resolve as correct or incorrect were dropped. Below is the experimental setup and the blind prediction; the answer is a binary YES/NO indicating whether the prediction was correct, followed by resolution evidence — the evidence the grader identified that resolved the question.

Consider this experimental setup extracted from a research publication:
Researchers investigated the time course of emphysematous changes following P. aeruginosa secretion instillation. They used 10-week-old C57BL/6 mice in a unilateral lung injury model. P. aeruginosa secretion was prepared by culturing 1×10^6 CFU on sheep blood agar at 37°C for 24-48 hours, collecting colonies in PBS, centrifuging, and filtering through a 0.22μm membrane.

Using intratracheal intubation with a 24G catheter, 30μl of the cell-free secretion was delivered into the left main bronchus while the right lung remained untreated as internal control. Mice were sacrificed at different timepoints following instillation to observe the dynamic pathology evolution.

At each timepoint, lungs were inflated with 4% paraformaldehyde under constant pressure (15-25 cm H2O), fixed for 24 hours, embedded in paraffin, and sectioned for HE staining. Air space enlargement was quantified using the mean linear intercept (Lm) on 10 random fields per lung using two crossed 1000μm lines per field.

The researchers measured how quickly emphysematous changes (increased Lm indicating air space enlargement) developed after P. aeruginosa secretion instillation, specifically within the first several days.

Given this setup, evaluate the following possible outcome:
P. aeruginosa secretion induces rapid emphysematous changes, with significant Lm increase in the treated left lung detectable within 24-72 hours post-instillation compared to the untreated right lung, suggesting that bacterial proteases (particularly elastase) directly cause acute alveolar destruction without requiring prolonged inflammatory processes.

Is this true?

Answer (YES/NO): YES